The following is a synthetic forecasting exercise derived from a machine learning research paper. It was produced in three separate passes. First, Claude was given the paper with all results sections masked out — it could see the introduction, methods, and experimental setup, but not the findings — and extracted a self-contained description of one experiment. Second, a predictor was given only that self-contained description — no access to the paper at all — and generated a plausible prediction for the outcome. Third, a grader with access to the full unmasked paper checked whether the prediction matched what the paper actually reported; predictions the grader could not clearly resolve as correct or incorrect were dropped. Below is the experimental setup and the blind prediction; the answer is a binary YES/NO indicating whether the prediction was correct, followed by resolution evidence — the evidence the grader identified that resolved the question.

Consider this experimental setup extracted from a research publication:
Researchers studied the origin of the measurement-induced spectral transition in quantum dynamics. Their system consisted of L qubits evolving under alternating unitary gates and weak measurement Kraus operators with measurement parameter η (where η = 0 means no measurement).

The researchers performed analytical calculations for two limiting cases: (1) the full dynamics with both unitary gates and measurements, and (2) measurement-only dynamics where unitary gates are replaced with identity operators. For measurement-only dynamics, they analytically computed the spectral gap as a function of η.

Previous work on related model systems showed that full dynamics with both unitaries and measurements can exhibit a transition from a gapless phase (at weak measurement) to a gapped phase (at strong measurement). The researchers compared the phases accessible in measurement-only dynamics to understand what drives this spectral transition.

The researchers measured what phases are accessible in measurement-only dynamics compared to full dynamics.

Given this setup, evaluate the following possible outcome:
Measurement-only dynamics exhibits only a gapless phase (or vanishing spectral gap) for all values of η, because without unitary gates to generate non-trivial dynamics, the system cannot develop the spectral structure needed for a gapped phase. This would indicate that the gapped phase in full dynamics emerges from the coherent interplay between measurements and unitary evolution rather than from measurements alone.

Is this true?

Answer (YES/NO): NO